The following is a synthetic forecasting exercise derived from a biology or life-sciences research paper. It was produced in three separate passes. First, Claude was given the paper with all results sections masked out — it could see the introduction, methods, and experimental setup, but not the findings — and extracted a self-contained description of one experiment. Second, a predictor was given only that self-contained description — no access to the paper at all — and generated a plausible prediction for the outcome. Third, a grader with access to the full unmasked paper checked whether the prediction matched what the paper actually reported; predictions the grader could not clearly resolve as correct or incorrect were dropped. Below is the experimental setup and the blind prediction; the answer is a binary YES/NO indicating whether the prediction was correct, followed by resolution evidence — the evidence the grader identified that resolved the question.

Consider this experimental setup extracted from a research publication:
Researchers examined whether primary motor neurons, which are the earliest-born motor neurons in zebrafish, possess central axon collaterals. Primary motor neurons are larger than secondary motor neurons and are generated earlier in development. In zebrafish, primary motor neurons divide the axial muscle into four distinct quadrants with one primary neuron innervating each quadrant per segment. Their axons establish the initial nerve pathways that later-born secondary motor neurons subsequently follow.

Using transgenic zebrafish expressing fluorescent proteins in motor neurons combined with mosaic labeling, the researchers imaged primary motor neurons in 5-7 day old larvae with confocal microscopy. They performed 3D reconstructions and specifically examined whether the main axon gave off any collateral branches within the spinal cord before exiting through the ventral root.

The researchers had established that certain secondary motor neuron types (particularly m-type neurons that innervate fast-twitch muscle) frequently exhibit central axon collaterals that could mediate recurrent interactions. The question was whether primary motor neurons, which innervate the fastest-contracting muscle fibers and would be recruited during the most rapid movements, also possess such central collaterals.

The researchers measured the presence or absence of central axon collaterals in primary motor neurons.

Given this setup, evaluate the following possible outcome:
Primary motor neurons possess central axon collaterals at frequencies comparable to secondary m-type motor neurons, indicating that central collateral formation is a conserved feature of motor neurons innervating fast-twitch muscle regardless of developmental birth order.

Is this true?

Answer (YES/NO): NO